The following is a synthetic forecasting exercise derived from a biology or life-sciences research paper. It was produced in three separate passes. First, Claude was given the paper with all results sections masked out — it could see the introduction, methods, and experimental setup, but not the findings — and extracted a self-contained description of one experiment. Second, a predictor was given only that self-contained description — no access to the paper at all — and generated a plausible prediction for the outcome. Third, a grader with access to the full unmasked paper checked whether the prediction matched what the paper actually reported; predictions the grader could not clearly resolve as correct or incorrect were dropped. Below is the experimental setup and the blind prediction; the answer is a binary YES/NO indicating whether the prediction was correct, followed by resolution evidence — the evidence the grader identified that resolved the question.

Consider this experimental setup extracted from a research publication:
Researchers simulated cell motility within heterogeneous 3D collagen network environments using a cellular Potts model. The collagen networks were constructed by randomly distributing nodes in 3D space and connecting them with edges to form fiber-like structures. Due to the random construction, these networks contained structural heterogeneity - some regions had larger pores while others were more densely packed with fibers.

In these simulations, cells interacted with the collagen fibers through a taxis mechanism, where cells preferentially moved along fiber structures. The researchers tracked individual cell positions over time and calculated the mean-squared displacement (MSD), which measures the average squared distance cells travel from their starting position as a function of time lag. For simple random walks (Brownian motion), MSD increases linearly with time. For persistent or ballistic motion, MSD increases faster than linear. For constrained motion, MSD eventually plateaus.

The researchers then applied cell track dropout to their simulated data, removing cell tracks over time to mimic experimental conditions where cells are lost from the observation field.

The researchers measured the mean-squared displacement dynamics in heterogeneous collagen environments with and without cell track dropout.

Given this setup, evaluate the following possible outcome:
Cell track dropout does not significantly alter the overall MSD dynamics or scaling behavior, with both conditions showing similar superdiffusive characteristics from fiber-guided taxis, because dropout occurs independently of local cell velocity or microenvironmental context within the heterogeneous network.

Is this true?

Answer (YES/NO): NO